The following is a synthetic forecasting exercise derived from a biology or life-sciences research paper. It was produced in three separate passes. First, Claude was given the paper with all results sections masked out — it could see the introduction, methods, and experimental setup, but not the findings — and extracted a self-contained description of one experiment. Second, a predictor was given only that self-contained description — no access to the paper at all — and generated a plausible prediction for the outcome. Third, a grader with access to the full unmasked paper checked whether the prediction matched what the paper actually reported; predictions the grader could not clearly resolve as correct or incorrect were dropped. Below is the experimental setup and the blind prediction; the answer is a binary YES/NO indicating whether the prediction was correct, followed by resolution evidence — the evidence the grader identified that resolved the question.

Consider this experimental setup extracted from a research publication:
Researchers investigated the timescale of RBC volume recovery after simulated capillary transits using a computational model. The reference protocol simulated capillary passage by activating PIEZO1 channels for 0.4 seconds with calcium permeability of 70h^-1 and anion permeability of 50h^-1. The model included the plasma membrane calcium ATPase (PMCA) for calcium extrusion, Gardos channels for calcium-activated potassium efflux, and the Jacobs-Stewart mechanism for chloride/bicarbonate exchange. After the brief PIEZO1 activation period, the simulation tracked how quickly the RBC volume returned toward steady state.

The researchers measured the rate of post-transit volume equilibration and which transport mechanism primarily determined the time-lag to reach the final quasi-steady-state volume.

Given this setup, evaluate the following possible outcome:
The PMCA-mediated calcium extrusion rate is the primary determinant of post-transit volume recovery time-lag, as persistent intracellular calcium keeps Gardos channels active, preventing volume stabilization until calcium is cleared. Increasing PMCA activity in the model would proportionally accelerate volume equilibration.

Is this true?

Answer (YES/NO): NO